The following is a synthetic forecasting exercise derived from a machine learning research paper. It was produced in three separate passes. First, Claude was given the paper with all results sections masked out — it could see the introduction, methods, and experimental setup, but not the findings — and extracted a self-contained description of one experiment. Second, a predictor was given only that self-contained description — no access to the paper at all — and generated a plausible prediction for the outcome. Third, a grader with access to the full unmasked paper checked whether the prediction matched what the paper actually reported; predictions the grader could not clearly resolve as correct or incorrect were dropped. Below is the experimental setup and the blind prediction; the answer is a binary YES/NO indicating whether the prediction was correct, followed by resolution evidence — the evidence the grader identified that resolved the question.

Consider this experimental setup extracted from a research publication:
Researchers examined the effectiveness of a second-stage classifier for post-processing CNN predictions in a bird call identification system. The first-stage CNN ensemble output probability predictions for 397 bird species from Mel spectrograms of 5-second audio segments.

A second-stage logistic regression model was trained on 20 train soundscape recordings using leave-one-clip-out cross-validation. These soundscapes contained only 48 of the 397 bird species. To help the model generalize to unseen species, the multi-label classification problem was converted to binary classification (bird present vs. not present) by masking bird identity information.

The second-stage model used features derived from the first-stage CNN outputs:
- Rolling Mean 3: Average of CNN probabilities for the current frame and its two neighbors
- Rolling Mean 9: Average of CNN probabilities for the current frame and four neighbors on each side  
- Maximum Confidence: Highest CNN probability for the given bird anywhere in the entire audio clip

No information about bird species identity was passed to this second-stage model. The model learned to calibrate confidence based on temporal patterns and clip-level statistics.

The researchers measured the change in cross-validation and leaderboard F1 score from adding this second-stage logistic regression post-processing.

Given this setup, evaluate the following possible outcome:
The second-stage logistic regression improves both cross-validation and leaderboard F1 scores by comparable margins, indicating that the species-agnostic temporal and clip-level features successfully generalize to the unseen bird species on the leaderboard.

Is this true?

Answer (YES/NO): YES